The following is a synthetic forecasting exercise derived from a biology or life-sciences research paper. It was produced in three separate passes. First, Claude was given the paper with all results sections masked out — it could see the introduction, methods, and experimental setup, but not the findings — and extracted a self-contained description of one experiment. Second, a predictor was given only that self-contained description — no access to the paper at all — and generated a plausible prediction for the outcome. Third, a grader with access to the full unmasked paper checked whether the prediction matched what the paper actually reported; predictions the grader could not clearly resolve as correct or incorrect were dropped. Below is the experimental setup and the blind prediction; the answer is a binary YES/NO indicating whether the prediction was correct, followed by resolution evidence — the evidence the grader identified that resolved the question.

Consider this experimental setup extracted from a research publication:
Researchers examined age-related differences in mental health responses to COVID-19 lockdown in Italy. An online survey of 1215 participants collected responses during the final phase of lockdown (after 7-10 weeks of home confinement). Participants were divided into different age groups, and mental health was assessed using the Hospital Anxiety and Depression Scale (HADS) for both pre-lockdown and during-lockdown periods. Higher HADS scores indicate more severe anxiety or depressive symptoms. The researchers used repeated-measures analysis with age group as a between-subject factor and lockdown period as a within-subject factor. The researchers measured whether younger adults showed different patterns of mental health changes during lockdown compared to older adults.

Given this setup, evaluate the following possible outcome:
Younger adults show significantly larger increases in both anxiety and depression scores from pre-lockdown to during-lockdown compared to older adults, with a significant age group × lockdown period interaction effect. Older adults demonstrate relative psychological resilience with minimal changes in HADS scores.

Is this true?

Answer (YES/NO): NO